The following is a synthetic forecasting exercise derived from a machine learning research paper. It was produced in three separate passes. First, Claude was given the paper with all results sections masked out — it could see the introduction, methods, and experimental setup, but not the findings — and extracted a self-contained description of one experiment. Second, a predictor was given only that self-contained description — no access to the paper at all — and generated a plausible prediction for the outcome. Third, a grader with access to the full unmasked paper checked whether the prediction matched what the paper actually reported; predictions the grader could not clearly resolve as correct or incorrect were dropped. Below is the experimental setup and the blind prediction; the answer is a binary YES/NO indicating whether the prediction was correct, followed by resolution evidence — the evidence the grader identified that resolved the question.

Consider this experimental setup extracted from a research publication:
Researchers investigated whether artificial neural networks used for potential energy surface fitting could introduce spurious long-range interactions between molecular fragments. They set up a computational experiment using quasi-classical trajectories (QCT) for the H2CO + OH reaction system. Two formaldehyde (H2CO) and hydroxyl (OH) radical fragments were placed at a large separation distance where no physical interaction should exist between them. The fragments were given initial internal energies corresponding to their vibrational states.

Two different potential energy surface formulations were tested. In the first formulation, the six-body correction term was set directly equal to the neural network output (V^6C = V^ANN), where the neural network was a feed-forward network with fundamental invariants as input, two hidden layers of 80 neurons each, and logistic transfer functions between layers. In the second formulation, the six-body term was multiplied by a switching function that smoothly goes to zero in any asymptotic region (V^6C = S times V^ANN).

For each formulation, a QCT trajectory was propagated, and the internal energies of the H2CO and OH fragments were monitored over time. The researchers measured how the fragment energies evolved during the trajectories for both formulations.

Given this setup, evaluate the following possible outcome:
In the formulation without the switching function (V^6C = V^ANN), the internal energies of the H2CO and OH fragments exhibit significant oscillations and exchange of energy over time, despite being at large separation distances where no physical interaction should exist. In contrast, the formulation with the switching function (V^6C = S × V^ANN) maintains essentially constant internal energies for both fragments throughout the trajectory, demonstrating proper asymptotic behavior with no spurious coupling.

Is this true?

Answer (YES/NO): YES